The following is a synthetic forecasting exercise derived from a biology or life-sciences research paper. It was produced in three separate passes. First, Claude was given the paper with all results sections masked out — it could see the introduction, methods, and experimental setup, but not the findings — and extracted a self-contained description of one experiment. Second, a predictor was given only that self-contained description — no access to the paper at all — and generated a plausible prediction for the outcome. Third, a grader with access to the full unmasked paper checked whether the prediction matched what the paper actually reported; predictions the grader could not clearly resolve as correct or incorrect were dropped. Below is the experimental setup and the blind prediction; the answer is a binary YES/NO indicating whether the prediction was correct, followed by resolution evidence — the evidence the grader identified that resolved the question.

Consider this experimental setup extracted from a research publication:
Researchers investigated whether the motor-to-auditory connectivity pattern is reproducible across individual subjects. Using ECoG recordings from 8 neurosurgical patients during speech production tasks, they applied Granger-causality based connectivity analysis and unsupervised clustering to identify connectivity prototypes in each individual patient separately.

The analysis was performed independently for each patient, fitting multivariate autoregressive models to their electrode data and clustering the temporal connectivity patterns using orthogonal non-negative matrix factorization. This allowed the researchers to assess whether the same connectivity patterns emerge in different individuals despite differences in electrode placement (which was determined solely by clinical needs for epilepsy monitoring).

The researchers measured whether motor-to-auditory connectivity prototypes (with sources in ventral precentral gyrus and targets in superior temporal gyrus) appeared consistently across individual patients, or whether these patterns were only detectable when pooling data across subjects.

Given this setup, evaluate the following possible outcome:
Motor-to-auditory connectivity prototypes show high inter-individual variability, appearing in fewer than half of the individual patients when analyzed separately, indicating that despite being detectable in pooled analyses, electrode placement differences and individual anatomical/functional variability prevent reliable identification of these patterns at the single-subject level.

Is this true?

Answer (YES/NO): NO